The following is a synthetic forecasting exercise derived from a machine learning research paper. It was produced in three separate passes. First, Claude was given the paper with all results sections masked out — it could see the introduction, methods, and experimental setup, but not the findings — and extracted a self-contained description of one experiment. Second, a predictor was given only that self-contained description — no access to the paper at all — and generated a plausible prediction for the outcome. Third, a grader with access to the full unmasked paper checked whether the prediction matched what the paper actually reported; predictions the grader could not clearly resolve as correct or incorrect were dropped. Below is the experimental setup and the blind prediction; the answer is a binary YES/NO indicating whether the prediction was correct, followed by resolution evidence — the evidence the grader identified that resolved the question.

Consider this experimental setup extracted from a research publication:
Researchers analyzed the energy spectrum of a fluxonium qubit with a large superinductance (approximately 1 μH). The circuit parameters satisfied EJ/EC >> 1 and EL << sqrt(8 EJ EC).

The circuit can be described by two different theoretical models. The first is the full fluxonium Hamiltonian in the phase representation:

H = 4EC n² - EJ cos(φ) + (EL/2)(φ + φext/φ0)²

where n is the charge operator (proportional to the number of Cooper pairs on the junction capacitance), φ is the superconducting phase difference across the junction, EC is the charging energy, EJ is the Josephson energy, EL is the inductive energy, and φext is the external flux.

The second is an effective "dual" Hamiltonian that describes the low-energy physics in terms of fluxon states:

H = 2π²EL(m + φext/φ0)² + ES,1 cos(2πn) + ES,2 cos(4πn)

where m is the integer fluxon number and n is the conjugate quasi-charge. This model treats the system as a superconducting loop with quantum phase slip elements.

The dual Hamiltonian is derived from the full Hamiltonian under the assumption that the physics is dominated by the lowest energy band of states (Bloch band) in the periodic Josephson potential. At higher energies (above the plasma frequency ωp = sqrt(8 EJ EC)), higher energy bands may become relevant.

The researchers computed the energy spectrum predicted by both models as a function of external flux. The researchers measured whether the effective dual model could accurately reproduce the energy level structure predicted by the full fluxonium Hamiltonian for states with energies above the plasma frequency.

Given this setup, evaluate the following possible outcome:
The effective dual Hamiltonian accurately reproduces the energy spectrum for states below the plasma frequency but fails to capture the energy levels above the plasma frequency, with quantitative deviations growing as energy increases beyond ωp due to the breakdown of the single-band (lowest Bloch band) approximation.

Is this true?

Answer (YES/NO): YES